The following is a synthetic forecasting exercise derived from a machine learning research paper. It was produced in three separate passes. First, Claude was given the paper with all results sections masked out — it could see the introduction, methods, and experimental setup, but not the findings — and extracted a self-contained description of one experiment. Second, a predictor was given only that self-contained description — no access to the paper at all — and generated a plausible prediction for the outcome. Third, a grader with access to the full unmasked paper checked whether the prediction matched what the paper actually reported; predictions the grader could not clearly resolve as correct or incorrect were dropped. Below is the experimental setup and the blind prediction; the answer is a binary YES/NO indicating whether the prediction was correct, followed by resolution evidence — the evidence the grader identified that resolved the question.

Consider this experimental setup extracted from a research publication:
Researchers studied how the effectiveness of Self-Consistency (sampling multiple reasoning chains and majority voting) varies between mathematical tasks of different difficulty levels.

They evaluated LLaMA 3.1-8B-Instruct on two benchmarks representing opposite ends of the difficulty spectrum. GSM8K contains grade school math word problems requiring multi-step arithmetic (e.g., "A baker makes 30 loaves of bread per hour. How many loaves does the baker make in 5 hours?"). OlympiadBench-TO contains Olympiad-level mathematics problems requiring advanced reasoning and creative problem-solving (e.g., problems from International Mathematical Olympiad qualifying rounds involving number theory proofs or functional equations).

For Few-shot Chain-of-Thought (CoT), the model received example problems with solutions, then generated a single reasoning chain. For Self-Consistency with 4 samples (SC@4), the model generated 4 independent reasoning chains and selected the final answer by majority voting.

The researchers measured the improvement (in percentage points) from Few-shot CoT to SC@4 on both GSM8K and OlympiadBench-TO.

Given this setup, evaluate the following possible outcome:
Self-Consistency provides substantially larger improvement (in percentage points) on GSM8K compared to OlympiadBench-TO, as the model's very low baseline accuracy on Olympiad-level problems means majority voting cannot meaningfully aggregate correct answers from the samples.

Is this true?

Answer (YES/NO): YES